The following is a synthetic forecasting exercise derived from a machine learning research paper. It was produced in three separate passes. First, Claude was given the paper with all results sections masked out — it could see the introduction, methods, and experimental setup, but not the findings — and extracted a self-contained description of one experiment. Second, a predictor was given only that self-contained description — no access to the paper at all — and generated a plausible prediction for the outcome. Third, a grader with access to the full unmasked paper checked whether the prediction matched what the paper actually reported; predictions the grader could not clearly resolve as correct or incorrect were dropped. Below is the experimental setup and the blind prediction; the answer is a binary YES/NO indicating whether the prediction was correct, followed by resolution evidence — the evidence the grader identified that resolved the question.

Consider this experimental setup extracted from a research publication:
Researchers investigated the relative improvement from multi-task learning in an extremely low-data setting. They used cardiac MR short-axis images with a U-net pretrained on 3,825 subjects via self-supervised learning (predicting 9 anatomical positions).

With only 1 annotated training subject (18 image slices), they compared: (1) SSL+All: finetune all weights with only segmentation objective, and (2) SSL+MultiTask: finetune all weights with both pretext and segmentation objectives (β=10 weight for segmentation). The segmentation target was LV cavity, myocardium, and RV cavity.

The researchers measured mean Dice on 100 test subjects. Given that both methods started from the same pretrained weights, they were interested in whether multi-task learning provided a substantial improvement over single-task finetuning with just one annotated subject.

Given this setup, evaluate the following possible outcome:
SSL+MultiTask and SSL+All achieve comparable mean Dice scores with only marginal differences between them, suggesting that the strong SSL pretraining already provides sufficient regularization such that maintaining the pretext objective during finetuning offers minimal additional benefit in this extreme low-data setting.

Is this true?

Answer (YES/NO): NO